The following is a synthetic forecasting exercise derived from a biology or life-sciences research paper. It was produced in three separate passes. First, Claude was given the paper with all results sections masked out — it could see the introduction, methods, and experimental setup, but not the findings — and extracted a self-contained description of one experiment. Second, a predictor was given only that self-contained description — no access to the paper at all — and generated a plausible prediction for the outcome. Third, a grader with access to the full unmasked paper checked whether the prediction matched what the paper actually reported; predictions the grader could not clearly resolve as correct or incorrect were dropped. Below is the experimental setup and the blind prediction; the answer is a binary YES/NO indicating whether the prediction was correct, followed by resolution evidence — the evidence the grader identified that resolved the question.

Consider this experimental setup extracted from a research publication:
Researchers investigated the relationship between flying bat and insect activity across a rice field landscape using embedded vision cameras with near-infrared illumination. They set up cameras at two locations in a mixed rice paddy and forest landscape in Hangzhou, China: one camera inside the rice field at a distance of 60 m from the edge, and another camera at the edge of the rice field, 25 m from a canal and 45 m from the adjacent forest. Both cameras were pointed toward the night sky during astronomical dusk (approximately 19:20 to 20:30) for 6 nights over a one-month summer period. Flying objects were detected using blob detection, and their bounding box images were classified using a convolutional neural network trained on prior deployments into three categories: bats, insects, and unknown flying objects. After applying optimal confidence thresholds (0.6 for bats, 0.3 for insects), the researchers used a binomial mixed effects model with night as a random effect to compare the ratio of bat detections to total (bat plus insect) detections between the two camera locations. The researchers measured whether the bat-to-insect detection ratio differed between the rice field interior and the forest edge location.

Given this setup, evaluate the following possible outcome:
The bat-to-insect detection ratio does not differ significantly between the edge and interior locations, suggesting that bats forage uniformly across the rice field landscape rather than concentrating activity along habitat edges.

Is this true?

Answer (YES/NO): NO